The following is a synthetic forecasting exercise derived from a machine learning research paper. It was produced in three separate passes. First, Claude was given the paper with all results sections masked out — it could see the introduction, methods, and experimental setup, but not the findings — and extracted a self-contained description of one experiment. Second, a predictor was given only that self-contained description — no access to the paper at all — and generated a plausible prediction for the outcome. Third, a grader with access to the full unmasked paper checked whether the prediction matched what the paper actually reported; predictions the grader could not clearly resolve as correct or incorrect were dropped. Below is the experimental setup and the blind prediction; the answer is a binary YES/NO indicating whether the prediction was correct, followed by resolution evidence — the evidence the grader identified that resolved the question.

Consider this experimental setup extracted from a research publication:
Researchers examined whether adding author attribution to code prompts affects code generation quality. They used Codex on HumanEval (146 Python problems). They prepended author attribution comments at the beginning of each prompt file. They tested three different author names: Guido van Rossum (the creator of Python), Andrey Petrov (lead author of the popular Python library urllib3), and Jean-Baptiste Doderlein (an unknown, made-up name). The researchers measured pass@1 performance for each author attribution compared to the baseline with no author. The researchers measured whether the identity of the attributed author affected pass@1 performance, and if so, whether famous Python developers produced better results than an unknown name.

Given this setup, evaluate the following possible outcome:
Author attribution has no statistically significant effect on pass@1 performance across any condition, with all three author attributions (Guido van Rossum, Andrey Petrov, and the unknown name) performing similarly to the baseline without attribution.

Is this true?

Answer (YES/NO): NO